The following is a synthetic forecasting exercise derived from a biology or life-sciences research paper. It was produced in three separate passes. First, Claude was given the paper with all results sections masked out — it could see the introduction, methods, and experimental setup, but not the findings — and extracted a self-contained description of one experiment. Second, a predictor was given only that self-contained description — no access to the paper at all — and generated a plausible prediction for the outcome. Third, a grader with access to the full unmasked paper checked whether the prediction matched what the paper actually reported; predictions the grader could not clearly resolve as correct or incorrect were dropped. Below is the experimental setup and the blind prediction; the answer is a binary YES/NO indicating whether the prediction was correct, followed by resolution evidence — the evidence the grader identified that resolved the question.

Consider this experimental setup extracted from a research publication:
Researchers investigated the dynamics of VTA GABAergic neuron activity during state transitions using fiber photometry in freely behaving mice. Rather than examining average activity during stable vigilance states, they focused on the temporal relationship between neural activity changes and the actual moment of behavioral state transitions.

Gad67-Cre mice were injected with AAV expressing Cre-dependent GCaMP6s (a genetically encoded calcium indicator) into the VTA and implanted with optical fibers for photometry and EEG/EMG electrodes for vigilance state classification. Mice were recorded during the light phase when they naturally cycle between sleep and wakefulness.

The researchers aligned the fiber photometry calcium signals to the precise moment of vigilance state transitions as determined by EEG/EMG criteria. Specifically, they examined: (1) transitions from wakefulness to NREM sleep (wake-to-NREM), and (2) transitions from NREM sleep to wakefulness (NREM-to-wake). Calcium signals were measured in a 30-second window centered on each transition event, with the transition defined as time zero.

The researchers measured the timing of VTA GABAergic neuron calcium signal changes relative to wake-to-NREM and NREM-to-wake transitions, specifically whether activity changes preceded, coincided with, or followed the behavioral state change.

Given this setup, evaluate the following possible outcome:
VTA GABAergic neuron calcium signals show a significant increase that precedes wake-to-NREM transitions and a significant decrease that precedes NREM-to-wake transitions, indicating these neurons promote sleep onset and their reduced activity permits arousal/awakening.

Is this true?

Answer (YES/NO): YES